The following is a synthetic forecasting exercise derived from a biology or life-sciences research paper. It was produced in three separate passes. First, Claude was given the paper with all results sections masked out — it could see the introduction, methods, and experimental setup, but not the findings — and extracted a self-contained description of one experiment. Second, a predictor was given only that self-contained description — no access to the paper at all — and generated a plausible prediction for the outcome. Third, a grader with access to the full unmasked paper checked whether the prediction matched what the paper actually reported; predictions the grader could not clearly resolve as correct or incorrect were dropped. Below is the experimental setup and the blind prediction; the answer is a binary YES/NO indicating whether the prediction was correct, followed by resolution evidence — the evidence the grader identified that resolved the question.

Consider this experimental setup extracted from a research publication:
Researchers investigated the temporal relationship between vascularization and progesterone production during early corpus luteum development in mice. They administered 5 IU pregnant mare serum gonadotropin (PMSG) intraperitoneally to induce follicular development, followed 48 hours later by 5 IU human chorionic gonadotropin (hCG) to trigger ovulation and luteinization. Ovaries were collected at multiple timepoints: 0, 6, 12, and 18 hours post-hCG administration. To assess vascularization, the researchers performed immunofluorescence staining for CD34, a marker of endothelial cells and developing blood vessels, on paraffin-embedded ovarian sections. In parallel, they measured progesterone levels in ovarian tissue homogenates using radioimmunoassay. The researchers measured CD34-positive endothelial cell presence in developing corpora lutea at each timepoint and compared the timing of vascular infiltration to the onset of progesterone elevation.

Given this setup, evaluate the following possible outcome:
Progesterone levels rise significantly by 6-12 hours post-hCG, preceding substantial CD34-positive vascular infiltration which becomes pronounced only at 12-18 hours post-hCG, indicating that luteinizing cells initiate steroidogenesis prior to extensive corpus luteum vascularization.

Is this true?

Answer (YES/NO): YES